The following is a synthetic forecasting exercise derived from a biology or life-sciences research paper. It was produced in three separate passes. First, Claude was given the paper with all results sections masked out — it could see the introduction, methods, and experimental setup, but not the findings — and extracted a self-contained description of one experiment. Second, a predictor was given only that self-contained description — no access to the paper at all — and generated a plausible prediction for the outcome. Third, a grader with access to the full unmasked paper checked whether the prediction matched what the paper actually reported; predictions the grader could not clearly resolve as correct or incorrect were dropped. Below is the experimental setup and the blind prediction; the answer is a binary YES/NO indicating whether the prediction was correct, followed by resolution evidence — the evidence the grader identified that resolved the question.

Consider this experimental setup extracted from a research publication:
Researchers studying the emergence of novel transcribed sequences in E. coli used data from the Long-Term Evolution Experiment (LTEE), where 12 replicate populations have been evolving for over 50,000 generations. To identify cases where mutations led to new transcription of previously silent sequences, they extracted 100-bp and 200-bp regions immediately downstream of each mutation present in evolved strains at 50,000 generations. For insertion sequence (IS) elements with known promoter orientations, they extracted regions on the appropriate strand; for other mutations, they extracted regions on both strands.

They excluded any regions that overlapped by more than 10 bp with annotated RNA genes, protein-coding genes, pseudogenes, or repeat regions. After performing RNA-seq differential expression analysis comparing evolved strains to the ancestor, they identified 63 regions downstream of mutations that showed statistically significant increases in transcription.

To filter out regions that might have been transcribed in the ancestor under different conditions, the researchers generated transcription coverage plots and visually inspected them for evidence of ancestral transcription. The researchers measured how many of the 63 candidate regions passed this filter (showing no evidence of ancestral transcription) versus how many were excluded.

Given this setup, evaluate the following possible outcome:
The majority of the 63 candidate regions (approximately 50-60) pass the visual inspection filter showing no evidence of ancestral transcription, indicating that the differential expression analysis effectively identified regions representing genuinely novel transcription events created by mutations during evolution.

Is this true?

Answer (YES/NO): NO